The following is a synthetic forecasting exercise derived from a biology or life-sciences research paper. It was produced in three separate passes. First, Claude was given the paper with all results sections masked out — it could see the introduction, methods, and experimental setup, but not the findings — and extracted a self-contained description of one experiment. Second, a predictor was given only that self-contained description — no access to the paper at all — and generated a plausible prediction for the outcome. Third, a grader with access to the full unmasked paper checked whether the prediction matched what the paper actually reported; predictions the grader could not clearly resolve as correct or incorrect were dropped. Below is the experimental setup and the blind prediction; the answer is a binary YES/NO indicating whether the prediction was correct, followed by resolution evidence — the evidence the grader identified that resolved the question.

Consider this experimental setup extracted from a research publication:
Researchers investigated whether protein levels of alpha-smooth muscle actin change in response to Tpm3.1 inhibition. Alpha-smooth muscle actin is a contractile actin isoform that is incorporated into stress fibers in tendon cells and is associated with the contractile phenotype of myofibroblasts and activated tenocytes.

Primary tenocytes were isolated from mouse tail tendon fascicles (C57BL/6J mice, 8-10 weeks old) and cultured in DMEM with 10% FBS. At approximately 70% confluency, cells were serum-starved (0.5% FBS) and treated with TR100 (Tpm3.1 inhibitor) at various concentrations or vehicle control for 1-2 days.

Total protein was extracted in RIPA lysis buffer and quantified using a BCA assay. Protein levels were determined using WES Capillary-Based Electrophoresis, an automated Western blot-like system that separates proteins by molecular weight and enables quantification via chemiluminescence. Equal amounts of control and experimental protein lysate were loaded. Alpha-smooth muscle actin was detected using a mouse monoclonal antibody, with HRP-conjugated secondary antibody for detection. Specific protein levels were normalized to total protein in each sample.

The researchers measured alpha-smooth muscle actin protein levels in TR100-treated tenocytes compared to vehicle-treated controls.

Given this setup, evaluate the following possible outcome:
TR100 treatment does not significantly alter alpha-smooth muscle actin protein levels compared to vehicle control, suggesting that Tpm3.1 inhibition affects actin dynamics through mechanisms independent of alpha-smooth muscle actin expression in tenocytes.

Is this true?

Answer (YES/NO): NO